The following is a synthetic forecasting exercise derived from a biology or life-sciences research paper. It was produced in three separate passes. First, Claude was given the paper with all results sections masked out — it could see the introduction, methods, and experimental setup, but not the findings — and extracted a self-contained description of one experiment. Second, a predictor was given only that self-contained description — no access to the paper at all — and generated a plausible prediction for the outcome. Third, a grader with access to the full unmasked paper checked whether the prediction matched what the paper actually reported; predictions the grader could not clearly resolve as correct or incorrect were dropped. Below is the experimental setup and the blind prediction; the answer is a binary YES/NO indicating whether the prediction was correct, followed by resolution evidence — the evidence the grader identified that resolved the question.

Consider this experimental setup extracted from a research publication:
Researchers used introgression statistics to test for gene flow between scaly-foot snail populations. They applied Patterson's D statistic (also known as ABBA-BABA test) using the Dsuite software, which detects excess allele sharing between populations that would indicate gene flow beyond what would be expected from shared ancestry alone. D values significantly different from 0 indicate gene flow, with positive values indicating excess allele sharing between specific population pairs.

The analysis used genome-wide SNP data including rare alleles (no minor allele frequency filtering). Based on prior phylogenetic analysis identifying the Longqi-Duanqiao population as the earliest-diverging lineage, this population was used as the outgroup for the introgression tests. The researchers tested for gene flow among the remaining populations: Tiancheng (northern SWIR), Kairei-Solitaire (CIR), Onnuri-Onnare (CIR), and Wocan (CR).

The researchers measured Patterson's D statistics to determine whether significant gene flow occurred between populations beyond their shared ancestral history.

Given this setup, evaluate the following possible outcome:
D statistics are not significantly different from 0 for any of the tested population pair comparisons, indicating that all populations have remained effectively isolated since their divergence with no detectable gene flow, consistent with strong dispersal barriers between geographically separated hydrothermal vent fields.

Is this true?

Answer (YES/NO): NO